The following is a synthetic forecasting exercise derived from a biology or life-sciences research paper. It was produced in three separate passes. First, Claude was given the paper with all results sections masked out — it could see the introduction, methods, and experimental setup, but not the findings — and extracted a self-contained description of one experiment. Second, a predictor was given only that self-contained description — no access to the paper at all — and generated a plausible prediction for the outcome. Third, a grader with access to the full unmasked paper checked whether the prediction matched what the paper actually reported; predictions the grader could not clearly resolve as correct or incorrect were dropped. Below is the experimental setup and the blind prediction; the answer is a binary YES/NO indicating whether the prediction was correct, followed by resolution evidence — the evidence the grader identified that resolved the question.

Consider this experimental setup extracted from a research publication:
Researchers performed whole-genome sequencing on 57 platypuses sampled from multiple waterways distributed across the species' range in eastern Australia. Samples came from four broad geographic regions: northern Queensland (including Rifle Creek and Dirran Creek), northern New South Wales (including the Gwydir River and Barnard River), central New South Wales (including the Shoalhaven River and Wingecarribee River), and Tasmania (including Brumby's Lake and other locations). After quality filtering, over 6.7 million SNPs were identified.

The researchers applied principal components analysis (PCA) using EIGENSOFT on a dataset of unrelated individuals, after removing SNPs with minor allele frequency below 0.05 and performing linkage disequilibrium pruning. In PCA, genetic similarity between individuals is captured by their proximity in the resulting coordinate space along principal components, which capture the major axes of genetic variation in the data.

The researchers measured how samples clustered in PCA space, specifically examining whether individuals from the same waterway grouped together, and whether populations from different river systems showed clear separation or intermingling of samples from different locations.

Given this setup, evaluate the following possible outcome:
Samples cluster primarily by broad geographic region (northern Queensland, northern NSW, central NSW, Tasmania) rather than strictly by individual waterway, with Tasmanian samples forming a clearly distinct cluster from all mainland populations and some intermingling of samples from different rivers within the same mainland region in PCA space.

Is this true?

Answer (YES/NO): NO